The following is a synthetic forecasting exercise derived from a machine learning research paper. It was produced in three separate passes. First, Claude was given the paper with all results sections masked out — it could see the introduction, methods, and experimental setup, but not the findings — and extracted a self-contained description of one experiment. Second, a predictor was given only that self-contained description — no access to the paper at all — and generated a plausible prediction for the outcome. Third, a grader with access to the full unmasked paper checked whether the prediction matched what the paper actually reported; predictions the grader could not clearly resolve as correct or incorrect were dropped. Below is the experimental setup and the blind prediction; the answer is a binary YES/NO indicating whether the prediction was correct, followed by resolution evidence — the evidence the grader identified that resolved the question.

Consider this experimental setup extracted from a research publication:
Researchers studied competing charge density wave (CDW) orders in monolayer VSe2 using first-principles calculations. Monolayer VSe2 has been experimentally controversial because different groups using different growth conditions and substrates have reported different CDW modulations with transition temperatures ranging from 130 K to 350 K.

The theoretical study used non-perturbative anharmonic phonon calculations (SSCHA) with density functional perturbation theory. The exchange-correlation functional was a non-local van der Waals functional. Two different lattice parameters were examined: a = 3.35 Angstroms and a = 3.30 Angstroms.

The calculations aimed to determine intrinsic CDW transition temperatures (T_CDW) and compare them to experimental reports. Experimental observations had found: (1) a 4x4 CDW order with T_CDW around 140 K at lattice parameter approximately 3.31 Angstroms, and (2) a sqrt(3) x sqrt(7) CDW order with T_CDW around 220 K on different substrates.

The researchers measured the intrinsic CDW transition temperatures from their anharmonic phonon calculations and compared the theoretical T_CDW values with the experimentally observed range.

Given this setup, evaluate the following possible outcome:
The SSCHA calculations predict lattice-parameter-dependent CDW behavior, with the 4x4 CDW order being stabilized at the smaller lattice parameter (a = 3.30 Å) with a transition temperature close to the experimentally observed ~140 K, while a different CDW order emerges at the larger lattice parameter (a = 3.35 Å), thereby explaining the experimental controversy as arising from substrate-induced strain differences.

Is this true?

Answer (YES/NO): NO